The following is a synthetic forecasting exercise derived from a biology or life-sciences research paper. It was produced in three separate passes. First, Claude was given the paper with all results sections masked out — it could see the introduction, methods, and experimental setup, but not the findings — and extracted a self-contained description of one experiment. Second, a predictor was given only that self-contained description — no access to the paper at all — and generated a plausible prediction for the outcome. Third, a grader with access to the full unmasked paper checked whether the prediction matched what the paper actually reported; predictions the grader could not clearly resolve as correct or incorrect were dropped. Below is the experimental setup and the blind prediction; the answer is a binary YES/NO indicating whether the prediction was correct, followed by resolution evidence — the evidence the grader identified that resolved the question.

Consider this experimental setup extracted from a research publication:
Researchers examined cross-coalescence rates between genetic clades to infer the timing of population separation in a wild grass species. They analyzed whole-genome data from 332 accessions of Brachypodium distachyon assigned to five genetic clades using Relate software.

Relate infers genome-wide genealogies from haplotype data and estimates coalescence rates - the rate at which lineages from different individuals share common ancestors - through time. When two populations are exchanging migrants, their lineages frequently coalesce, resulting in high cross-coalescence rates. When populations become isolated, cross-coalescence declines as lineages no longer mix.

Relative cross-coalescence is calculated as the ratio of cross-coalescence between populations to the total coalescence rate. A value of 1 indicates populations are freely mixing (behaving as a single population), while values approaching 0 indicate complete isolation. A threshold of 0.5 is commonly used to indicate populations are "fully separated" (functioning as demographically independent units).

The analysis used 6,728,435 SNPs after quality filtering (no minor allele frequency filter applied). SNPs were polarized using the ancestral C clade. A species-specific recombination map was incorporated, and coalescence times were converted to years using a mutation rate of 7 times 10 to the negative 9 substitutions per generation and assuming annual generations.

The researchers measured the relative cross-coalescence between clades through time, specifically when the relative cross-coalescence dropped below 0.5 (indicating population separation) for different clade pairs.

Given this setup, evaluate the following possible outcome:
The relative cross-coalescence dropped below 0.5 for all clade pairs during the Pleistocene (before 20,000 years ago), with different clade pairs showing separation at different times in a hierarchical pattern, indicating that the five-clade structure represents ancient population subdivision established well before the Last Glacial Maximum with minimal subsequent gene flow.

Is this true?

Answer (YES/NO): NO